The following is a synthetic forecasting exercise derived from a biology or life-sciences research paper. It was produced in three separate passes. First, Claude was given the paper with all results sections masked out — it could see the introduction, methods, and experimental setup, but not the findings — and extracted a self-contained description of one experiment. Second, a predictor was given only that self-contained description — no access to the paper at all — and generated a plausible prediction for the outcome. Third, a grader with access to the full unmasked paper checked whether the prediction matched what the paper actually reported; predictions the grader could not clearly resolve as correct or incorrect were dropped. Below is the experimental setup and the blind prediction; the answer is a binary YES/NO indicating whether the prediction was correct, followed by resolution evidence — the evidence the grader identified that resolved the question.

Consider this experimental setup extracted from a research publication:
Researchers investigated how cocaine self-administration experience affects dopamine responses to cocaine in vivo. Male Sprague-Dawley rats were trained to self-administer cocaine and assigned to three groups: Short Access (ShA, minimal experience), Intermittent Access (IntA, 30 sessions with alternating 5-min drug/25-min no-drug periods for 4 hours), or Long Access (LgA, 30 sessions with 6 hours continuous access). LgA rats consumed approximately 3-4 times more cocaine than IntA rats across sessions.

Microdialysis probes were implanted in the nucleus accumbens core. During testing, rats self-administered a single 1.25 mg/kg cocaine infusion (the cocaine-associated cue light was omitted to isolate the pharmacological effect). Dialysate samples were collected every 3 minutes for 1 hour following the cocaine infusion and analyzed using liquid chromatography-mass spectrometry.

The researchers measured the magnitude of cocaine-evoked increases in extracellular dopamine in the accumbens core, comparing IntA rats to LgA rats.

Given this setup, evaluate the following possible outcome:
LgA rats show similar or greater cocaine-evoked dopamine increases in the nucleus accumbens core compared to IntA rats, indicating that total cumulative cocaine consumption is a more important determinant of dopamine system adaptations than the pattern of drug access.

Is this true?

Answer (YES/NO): NO